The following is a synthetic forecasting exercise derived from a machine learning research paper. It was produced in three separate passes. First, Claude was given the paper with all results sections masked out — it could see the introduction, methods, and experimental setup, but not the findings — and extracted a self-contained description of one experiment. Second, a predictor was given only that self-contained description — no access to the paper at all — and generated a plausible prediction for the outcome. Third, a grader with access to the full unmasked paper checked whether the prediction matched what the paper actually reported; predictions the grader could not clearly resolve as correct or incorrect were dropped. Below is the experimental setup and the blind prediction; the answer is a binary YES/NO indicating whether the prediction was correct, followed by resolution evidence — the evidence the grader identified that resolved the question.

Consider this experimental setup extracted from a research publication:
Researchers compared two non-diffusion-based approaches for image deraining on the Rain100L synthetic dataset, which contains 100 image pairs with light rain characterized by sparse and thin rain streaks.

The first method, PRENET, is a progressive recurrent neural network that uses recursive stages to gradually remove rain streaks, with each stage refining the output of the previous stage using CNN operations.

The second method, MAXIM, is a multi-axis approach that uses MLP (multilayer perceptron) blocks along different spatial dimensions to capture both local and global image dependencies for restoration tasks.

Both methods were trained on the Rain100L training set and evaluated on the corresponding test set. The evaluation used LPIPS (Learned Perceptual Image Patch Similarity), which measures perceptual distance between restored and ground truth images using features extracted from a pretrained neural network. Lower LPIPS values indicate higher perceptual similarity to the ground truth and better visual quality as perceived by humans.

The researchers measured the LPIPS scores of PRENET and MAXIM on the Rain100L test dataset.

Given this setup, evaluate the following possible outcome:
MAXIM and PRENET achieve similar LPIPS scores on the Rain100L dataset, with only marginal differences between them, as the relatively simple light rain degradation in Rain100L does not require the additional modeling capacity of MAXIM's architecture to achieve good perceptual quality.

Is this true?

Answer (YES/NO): NO